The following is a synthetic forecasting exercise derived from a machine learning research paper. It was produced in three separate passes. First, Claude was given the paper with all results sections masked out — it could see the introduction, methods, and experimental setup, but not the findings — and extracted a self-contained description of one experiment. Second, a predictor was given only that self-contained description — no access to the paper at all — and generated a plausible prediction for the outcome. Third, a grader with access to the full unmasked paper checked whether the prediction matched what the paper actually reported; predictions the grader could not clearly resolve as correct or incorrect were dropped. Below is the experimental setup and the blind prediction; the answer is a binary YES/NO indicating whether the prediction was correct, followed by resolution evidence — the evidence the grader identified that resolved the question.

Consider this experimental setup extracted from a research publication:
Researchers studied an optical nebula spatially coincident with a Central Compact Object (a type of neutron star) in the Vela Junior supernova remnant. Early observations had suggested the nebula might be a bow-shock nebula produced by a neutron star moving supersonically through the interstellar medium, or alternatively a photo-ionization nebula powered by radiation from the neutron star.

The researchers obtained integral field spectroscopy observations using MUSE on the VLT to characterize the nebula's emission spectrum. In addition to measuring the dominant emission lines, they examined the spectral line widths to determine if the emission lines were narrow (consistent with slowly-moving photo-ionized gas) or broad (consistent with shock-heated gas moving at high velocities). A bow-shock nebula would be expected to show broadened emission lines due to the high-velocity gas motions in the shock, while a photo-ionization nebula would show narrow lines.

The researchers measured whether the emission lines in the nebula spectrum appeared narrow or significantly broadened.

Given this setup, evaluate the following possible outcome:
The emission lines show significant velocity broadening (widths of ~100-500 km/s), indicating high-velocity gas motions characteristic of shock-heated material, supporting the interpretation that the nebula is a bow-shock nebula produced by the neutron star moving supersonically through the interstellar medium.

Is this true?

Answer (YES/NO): NO